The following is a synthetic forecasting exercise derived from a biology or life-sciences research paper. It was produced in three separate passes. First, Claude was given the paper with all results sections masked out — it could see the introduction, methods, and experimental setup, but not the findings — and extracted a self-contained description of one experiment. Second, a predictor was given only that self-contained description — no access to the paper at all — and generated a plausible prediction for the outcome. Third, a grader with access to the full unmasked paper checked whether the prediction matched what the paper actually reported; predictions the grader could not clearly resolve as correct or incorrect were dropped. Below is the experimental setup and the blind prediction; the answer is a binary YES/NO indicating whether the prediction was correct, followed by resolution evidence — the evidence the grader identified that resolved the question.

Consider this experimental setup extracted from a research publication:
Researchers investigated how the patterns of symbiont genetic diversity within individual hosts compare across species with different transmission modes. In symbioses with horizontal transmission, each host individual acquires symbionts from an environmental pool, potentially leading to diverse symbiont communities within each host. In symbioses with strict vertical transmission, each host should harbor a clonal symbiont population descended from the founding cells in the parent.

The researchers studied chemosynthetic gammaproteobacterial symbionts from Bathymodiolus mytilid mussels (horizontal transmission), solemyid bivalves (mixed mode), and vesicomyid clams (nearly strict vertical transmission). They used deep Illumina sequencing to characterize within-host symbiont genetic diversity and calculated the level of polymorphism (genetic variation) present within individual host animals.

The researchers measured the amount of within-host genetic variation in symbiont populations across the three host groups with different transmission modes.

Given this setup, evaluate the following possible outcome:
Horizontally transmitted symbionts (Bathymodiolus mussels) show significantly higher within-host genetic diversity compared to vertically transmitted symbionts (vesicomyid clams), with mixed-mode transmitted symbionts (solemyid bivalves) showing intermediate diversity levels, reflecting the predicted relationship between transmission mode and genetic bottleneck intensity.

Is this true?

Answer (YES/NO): YES